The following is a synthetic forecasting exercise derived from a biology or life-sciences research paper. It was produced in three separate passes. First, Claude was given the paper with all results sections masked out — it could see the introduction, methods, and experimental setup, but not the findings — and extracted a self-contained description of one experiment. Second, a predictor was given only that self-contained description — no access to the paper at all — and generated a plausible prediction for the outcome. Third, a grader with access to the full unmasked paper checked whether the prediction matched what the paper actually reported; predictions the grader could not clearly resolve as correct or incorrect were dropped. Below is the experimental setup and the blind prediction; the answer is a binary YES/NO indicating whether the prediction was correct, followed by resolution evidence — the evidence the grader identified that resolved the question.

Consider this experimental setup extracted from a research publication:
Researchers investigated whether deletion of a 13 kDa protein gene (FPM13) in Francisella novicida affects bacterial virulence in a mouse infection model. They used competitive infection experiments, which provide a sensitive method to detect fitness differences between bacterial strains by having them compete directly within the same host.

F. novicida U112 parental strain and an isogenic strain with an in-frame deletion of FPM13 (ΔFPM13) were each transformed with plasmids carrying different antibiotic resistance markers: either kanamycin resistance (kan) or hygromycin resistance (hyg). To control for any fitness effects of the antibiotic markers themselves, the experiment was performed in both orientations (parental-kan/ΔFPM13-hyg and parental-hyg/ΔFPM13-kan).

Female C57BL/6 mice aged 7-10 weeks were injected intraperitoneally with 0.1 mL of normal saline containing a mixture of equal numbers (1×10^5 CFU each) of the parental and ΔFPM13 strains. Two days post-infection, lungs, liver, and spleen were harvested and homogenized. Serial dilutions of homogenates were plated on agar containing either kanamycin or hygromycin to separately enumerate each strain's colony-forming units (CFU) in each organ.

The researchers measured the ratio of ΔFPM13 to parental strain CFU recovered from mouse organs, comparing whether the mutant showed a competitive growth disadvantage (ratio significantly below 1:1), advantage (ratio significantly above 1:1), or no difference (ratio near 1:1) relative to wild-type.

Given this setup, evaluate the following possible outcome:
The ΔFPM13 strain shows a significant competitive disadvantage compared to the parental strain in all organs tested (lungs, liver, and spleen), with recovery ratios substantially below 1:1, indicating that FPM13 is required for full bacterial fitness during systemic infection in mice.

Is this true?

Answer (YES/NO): NO